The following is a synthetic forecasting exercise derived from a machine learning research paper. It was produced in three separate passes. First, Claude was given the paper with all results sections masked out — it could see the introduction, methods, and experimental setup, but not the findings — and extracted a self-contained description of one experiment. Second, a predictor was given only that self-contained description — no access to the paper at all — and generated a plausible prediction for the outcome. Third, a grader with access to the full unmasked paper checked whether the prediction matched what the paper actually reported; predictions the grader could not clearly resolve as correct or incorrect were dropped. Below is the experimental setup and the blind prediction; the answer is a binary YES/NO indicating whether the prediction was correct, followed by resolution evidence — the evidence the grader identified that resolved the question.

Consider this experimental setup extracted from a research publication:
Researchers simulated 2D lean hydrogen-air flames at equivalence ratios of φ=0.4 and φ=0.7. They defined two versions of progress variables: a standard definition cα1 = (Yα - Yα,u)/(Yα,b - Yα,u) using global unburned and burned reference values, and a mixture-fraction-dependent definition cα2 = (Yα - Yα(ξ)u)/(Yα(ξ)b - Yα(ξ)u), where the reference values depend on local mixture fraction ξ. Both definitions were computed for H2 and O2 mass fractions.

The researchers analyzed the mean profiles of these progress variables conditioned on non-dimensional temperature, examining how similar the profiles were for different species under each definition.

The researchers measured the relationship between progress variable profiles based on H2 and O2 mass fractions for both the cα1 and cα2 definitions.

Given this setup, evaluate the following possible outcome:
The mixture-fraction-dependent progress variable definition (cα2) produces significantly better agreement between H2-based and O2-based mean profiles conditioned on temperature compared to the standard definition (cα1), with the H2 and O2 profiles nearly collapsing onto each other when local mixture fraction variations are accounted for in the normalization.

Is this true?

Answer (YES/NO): YES